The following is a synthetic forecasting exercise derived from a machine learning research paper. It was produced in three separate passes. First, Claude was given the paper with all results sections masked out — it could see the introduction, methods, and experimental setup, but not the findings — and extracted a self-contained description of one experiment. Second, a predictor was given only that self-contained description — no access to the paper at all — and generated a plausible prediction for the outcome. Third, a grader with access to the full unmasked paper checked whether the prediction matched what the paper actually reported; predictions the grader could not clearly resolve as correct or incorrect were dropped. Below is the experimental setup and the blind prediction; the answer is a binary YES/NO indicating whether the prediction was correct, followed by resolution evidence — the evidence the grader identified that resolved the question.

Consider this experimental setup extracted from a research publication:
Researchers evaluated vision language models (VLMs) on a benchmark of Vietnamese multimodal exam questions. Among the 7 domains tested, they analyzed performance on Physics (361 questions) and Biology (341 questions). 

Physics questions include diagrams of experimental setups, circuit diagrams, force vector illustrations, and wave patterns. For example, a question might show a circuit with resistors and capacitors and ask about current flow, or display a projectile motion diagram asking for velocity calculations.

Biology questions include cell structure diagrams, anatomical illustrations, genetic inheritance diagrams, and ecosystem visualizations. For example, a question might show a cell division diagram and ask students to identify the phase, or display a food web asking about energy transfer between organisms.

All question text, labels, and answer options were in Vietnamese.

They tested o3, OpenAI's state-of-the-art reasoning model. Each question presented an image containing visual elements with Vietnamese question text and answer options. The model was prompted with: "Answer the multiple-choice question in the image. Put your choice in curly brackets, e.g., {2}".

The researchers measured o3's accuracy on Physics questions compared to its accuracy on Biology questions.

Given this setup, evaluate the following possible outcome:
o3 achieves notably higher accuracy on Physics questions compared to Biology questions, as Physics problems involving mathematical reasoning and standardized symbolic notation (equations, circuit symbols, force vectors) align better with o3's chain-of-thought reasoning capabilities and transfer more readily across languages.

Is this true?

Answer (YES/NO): NO